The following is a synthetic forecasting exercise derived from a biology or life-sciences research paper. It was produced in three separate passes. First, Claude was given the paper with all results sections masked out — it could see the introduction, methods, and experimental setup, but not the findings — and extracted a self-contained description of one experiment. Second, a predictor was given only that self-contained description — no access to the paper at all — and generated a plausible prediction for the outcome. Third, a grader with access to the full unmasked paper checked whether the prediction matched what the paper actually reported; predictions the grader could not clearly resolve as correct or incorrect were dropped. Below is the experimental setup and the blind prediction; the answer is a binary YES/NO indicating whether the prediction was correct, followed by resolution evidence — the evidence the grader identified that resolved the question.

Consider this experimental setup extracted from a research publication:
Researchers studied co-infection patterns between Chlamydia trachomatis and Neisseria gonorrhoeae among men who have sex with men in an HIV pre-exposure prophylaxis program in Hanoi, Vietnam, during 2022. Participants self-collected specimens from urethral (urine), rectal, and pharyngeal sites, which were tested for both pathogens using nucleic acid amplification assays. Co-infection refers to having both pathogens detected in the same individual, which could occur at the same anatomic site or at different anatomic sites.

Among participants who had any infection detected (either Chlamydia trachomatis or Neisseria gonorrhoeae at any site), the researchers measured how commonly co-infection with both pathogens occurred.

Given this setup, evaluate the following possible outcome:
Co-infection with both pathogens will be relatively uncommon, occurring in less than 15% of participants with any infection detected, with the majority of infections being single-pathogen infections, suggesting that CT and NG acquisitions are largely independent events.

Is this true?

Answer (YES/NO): NO